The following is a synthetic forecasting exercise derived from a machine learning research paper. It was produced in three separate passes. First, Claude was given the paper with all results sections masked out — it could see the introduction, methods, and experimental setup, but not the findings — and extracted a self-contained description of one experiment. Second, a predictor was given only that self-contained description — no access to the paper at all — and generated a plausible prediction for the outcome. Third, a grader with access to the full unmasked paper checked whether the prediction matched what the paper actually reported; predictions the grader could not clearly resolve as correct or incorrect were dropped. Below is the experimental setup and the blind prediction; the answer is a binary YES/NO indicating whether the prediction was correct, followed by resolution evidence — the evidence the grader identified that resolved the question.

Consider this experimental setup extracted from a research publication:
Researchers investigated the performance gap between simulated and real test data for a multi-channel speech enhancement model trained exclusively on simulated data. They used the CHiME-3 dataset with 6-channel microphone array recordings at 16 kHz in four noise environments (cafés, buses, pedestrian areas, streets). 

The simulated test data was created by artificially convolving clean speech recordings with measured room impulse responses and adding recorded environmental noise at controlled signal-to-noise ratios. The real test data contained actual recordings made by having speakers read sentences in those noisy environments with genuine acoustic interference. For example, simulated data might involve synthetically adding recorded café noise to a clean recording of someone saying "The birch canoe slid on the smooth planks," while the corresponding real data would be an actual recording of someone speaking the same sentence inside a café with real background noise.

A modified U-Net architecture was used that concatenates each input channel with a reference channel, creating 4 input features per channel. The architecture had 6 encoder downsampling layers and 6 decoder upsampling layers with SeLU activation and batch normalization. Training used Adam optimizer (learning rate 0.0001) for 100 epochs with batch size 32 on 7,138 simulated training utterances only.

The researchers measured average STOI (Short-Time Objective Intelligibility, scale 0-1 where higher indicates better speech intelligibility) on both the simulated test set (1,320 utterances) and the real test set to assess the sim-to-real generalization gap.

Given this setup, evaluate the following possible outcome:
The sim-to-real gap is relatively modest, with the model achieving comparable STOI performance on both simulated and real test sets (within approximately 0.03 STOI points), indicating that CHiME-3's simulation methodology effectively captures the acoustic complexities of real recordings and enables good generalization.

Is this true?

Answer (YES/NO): NO